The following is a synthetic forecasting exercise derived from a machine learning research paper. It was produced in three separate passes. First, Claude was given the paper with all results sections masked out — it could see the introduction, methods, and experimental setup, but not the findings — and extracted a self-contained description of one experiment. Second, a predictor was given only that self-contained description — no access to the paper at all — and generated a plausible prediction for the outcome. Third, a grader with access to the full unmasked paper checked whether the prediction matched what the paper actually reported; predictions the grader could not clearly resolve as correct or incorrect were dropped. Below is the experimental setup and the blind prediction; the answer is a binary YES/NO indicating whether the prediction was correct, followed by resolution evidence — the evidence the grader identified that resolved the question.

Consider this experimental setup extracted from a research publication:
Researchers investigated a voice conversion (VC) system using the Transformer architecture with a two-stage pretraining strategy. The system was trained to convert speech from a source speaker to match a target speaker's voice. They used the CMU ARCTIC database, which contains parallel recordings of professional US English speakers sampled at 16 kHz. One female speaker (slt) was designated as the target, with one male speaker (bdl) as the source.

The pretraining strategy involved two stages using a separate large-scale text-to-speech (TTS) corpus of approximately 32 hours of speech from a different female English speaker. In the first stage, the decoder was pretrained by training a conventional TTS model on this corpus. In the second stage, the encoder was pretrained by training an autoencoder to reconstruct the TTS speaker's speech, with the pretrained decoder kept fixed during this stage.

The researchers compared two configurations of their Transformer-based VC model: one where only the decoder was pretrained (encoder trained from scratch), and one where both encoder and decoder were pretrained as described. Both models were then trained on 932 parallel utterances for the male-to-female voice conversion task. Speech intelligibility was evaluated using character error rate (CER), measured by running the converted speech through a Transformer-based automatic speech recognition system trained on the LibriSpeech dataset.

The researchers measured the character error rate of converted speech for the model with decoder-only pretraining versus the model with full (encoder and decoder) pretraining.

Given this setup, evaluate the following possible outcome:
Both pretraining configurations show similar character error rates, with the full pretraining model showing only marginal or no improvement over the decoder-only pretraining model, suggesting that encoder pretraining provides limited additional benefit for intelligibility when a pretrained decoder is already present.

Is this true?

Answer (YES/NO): NO